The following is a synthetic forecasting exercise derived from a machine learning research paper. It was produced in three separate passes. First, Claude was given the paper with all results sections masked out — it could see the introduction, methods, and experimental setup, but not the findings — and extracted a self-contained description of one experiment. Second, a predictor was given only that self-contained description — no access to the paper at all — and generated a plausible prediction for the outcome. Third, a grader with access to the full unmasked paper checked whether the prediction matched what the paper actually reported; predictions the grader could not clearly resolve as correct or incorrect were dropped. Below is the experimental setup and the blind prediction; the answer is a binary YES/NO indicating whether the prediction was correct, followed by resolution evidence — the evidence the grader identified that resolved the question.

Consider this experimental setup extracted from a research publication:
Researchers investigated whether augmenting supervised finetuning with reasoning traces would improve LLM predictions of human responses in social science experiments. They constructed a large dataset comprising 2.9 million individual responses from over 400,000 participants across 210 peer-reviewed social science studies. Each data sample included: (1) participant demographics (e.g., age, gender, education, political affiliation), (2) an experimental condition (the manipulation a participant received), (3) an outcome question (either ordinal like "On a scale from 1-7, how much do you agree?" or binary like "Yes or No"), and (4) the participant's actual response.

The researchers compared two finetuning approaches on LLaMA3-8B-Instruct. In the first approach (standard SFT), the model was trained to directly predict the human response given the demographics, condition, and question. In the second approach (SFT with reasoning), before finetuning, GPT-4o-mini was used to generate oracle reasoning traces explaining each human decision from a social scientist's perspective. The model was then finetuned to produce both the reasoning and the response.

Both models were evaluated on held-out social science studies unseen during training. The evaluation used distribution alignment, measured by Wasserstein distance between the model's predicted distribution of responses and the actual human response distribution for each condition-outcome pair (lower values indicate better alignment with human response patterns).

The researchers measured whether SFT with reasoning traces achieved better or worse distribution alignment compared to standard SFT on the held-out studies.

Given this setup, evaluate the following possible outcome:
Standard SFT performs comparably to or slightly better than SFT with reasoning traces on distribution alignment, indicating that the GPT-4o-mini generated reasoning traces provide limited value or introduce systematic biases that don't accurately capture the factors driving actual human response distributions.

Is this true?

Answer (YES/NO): YES